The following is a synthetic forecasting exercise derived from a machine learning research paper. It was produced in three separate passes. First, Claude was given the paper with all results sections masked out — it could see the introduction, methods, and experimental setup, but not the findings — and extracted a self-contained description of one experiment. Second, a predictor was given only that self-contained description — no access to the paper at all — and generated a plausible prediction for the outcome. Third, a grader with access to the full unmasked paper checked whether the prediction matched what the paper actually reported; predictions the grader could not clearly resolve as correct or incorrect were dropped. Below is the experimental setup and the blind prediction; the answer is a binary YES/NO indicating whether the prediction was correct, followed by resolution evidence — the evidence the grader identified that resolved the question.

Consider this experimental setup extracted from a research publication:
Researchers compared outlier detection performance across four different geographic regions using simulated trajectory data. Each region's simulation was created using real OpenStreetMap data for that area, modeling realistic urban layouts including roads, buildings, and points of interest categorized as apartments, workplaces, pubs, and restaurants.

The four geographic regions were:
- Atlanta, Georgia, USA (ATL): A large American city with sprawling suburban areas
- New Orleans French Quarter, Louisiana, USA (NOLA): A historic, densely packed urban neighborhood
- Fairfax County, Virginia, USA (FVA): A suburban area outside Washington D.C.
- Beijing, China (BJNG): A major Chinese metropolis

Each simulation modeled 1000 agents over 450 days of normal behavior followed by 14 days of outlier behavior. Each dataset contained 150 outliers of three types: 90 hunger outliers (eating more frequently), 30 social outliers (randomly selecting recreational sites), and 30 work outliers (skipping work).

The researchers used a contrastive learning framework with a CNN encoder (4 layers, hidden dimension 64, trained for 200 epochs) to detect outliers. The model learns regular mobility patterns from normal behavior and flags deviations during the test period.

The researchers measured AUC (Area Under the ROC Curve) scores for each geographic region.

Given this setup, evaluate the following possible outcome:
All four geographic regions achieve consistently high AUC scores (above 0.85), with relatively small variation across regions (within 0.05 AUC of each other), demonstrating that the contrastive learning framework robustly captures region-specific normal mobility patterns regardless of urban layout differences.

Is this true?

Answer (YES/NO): NO